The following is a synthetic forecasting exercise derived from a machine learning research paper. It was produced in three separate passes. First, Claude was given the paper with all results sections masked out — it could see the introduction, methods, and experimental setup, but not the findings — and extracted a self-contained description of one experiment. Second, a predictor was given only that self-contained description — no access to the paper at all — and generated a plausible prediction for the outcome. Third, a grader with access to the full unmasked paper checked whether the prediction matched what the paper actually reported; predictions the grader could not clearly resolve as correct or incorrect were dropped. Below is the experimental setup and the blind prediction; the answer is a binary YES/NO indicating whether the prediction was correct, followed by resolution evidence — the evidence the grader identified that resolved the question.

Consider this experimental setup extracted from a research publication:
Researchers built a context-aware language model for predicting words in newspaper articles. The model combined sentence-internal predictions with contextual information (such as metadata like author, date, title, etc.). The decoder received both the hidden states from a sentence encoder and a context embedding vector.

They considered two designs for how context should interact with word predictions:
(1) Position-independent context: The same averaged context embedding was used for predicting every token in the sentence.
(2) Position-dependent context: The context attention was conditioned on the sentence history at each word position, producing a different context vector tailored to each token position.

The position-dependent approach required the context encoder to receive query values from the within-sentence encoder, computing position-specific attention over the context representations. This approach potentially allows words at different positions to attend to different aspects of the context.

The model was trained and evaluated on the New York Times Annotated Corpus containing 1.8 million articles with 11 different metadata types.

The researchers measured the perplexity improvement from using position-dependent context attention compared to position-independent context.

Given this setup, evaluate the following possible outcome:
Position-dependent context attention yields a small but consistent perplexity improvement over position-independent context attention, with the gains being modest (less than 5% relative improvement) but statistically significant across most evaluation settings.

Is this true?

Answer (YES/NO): NO